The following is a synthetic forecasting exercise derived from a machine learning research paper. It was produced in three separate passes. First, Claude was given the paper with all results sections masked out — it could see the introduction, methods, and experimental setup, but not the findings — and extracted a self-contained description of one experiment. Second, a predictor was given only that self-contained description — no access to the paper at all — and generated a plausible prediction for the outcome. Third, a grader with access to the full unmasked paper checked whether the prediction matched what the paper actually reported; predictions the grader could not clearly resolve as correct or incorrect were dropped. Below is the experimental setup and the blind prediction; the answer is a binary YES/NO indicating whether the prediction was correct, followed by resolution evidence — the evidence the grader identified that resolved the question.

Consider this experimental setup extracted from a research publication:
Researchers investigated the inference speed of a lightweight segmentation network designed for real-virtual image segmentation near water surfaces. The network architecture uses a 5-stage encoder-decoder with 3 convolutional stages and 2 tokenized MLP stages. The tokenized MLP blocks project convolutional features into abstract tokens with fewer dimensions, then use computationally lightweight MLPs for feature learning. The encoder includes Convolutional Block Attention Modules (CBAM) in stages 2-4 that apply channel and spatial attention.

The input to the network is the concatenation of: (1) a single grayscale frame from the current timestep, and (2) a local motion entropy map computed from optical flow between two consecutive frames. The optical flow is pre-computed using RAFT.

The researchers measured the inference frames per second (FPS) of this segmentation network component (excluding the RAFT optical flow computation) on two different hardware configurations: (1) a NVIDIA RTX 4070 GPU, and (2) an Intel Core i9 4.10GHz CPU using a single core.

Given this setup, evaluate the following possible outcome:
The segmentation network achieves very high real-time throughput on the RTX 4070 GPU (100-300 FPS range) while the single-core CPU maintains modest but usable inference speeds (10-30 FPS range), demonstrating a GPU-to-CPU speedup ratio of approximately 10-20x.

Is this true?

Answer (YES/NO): NO